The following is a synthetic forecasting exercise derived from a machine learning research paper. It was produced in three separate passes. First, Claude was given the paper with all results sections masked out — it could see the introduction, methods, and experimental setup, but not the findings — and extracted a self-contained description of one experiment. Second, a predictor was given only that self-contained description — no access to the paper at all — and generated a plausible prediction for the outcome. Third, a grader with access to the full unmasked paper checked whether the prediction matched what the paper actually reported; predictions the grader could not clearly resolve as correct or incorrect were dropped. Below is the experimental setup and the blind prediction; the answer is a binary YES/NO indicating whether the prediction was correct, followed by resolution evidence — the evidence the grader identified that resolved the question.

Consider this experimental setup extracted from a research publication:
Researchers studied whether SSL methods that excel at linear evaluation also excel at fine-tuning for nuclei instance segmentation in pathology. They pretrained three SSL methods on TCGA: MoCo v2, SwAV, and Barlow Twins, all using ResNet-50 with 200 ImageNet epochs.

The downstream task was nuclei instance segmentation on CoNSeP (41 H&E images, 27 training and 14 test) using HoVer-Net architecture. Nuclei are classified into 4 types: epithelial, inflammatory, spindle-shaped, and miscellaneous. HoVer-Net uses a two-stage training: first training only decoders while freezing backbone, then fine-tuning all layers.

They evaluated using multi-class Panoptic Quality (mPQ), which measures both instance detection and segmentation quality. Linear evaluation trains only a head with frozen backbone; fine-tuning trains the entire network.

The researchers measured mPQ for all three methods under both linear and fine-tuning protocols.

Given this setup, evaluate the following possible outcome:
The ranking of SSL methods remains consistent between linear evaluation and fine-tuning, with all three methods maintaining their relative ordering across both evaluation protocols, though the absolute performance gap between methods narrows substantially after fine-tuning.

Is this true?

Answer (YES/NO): NO